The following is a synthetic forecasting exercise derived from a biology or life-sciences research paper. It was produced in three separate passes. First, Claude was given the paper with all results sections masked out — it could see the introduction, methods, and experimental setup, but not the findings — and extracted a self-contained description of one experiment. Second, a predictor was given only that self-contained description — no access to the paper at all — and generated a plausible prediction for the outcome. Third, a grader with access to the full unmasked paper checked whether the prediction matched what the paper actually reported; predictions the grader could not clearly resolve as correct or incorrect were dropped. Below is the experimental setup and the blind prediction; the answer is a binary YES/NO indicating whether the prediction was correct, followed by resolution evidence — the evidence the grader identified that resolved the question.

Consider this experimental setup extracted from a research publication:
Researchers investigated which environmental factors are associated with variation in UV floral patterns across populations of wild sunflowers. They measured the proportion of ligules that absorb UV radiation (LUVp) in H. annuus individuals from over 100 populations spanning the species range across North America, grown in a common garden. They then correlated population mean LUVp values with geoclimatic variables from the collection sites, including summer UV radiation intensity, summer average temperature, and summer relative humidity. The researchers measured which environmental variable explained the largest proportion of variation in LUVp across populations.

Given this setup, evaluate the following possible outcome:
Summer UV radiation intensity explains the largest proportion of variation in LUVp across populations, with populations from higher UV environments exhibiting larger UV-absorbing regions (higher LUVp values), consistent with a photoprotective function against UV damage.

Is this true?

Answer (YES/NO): NO